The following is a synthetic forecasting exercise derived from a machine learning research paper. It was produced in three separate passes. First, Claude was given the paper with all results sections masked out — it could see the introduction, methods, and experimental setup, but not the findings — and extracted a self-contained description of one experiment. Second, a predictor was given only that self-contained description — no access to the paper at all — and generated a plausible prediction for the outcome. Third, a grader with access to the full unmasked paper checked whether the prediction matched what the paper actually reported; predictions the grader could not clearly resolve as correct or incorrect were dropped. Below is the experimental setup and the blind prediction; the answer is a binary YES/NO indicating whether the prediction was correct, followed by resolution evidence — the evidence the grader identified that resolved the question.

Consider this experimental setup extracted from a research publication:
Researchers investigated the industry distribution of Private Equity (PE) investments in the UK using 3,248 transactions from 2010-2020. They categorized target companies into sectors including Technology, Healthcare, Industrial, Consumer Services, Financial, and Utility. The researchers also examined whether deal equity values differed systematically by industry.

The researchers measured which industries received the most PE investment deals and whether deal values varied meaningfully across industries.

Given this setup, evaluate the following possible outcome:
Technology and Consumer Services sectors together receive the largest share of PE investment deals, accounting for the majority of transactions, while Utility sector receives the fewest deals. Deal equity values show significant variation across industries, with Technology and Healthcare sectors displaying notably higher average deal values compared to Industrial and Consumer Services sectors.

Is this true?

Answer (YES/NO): NO